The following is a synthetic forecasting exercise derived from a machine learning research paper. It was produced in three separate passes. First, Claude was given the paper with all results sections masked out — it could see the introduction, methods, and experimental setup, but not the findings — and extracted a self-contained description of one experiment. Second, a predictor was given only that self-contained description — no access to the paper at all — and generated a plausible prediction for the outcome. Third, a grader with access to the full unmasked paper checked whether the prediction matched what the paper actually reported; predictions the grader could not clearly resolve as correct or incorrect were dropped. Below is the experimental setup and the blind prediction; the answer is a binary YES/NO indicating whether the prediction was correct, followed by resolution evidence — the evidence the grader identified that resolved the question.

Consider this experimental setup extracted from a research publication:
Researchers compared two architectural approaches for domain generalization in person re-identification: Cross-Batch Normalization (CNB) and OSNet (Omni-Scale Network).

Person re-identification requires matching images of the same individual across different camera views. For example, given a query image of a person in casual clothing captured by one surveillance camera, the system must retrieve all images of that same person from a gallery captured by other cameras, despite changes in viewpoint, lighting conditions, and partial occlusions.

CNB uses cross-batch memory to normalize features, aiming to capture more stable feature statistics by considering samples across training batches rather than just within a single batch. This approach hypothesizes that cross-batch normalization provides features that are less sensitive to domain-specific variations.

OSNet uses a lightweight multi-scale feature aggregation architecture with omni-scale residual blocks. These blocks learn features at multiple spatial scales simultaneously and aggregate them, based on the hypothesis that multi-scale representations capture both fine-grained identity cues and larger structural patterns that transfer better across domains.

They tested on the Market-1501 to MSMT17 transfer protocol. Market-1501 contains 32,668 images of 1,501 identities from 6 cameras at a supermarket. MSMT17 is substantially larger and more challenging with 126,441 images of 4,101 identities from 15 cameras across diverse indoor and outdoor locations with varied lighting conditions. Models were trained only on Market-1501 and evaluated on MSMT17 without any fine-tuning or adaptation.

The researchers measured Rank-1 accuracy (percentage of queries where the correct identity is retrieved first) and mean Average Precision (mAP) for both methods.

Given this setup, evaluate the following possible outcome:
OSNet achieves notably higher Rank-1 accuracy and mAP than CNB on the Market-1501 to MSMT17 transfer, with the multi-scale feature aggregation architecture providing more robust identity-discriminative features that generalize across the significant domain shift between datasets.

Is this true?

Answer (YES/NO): NO